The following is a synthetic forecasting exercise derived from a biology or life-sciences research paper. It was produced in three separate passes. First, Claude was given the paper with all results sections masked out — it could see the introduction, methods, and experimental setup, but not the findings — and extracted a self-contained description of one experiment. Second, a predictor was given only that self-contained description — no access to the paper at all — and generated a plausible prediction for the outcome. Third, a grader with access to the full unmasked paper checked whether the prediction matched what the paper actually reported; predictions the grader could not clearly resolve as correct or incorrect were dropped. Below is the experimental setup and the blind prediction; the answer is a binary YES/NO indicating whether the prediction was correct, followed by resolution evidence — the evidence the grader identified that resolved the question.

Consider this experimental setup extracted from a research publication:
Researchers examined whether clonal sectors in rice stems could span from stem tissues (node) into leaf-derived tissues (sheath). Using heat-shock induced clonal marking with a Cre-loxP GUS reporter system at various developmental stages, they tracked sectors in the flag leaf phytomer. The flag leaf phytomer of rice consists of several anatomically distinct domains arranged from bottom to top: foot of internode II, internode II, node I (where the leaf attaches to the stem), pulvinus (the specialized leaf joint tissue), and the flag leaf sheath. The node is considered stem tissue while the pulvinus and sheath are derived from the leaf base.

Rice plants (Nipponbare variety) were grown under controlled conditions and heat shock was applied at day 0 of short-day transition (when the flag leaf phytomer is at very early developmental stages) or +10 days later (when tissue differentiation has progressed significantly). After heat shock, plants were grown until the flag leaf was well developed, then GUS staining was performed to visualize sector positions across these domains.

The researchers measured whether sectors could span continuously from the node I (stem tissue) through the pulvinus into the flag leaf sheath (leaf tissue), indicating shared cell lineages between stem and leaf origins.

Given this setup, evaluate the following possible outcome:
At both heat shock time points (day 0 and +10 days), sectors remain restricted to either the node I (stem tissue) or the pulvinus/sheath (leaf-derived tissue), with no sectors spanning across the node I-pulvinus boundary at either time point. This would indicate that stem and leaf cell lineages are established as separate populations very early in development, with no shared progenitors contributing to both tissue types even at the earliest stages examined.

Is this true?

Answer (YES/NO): NO